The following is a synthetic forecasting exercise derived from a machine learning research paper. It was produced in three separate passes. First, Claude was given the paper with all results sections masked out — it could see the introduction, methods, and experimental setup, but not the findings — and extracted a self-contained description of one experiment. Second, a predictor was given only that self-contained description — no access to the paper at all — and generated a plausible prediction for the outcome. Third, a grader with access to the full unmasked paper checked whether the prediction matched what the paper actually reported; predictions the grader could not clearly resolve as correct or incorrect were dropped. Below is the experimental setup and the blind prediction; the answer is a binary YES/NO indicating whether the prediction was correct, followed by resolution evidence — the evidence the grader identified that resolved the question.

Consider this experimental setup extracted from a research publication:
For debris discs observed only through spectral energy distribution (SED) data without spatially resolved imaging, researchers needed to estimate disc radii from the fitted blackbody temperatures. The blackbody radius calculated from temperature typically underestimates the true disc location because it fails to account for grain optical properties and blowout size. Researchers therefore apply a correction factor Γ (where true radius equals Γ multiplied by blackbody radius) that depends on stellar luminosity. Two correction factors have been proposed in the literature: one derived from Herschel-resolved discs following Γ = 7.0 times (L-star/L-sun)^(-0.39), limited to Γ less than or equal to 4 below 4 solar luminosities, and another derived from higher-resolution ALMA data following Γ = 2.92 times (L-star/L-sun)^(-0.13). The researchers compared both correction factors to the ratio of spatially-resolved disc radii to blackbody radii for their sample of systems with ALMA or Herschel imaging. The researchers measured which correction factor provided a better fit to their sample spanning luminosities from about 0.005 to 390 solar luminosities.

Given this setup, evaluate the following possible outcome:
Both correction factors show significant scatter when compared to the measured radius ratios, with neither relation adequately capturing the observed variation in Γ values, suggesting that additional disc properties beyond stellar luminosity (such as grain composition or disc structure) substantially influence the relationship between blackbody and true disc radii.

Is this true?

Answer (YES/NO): YES